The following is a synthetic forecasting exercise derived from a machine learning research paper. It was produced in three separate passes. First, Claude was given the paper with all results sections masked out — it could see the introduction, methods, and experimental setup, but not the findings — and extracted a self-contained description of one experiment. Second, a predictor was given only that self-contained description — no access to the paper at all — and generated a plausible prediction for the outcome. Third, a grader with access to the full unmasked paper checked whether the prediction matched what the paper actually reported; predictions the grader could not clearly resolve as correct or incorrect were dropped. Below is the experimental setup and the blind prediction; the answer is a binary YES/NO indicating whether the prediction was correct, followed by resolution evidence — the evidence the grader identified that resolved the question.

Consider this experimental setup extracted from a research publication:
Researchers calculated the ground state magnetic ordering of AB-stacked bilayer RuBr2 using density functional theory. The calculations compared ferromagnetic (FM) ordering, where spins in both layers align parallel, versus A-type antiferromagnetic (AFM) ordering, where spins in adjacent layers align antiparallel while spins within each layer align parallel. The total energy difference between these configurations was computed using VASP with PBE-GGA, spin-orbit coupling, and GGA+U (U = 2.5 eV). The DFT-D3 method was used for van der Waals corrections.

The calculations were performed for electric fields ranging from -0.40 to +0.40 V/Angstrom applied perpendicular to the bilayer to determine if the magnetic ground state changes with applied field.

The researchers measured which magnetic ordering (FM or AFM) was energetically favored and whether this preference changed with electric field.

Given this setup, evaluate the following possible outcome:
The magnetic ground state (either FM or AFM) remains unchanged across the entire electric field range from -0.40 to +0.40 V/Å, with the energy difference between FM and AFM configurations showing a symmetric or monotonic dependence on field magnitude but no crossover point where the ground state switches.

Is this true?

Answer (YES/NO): YES